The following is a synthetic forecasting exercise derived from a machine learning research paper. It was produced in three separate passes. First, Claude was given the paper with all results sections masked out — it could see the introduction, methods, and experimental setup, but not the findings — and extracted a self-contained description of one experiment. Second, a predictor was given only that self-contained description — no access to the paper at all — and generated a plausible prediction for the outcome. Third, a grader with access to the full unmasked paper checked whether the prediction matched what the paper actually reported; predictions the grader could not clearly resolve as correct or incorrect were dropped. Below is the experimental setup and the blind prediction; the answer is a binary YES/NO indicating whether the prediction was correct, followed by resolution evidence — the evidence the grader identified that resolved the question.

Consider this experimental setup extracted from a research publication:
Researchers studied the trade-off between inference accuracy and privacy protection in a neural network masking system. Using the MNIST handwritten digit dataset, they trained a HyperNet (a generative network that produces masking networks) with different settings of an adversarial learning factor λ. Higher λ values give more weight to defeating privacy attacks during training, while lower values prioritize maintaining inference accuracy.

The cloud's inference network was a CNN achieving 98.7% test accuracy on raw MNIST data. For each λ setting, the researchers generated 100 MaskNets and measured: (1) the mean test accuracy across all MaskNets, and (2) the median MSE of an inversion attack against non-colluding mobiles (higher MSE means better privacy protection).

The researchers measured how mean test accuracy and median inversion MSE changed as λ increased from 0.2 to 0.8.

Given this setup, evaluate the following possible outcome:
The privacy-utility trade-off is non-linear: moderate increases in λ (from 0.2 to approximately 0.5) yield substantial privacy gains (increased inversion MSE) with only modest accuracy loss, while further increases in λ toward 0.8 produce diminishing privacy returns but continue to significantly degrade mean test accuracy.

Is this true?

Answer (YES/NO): NO